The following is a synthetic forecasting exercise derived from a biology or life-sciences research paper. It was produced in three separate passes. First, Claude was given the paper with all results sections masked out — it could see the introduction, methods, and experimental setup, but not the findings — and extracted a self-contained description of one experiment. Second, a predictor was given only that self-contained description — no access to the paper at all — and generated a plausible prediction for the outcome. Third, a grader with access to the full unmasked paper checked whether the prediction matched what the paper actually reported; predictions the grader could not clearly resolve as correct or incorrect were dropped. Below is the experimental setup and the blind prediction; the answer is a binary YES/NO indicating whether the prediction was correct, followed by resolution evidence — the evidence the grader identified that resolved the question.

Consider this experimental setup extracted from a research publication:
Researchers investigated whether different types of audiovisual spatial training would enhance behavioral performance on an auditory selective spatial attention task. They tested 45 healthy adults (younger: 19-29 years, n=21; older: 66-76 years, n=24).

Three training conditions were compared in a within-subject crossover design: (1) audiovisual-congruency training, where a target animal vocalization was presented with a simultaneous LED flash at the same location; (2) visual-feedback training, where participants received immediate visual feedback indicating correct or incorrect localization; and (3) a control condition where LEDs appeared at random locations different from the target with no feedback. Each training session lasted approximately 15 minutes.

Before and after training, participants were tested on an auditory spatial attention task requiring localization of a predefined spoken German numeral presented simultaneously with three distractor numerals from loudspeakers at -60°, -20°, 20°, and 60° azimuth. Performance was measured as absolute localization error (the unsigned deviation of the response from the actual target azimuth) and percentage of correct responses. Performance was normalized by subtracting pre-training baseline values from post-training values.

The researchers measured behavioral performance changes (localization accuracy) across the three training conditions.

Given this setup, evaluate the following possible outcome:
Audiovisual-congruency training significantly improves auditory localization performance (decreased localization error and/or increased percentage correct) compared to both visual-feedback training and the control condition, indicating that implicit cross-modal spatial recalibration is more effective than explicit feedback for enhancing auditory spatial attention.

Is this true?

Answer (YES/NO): NO